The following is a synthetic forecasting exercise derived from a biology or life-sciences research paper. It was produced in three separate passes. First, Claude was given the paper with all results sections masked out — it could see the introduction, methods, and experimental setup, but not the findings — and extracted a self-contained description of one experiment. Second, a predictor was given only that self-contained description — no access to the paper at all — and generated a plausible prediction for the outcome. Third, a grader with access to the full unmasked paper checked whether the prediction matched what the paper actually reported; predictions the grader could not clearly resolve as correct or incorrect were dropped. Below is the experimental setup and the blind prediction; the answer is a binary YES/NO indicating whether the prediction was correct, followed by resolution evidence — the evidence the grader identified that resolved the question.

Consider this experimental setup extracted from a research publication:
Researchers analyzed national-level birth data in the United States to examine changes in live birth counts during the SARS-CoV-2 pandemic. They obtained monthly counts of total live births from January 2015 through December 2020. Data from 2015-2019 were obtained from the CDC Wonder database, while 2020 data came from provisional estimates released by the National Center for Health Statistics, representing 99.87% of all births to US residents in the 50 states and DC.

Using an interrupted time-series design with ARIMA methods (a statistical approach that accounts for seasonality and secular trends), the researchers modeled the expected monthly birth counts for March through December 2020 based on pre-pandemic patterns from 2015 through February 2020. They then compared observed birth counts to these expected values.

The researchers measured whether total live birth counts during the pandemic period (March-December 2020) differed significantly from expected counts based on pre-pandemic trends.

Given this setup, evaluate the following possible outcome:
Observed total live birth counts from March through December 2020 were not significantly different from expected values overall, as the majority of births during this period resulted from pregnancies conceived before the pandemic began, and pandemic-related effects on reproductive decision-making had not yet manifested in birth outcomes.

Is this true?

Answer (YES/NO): NO